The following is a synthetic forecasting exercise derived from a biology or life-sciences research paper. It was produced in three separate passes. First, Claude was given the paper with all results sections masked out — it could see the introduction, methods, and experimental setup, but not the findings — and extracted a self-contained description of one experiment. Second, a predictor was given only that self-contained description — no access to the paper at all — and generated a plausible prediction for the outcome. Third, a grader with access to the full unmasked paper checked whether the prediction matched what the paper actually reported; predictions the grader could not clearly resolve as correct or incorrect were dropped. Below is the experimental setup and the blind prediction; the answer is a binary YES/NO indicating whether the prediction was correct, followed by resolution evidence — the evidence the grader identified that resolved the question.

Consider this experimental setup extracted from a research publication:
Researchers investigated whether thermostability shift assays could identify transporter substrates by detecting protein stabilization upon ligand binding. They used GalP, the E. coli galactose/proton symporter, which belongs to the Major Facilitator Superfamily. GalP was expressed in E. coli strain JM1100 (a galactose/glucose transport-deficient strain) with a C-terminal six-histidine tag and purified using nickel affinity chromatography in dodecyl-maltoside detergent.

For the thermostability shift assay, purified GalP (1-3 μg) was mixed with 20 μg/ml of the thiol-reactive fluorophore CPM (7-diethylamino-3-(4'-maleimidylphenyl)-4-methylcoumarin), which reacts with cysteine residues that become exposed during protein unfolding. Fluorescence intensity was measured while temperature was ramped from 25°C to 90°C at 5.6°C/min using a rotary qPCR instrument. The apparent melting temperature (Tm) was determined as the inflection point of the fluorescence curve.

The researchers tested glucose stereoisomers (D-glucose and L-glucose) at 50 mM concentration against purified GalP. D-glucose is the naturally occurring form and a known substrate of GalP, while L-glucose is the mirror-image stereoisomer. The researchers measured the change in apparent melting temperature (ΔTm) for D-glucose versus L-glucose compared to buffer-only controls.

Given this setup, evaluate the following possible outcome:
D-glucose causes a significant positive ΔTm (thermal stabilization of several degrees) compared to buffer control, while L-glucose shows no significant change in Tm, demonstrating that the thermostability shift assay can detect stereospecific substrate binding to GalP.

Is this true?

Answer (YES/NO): YES